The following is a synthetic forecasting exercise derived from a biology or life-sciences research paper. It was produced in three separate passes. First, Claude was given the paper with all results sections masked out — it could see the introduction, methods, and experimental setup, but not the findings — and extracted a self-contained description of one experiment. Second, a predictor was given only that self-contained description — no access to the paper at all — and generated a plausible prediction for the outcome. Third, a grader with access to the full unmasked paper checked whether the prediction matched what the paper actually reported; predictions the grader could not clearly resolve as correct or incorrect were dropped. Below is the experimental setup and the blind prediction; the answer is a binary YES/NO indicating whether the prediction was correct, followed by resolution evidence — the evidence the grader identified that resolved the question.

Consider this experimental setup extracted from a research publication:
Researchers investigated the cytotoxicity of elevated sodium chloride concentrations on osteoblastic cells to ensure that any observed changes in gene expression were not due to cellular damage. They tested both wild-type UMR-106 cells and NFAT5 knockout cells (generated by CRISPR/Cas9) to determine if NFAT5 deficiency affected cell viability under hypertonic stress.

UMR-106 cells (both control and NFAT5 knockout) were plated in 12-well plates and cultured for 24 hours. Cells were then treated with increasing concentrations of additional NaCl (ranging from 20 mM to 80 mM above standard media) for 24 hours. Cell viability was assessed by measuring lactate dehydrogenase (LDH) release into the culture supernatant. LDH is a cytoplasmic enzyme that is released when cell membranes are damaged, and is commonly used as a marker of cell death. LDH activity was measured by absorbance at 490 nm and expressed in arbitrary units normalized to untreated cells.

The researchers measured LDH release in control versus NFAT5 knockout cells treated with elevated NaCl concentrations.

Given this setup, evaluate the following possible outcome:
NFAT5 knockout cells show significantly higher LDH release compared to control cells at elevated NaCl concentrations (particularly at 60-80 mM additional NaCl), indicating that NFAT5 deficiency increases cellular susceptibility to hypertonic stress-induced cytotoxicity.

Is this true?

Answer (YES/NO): YES